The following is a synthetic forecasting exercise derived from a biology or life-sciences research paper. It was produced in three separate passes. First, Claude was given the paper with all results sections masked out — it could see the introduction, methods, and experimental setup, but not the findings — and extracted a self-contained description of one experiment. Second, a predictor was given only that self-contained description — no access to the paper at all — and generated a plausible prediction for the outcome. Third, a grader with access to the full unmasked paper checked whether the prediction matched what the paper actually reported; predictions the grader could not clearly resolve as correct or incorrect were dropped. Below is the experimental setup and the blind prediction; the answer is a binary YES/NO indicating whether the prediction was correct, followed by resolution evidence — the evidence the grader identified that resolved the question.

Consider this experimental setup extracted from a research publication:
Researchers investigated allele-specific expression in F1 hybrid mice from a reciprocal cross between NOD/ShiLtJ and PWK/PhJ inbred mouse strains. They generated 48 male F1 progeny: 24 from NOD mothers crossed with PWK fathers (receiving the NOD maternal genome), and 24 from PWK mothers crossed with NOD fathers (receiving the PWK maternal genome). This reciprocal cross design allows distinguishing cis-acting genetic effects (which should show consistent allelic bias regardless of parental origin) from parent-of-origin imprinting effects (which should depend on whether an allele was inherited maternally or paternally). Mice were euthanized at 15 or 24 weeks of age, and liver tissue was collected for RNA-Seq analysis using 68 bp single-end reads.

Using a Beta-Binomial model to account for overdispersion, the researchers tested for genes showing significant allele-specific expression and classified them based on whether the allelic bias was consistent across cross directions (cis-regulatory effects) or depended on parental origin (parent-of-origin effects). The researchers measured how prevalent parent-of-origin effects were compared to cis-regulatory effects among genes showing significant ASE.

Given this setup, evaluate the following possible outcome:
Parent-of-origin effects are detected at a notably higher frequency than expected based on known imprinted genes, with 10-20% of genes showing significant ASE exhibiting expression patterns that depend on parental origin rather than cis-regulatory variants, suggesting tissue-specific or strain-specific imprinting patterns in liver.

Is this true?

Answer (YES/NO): NO